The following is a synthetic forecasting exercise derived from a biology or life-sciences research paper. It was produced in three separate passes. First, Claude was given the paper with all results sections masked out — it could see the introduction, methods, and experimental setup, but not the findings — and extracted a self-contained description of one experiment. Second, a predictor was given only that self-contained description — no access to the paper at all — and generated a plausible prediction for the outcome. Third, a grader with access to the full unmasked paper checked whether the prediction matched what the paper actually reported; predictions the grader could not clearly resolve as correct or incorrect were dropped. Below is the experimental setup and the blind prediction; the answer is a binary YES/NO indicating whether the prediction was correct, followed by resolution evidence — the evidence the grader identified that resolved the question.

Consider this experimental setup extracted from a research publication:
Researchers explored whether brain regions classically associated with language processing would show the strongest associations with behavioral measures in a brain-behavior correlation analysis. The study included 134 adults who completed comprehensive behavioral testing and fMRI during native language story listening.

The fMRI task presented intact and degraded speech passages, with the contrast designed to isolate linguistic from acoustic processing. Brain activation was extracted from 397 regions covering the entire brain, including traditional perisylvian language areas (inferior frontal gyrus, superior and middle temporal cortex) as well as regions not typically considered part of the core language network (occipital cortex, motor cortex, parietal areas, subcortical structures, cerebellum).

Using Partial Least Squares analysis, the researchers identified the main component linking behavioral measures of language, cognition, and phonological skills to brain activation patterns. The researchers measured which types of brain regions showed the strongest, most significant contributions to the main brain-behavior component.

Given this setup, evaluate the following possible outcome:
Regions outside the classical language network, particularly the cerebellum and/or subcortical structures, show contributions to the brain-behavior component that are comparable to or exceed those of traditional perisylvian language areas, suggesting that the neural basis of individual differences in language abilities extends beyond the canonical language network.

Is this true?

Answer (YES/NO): NO